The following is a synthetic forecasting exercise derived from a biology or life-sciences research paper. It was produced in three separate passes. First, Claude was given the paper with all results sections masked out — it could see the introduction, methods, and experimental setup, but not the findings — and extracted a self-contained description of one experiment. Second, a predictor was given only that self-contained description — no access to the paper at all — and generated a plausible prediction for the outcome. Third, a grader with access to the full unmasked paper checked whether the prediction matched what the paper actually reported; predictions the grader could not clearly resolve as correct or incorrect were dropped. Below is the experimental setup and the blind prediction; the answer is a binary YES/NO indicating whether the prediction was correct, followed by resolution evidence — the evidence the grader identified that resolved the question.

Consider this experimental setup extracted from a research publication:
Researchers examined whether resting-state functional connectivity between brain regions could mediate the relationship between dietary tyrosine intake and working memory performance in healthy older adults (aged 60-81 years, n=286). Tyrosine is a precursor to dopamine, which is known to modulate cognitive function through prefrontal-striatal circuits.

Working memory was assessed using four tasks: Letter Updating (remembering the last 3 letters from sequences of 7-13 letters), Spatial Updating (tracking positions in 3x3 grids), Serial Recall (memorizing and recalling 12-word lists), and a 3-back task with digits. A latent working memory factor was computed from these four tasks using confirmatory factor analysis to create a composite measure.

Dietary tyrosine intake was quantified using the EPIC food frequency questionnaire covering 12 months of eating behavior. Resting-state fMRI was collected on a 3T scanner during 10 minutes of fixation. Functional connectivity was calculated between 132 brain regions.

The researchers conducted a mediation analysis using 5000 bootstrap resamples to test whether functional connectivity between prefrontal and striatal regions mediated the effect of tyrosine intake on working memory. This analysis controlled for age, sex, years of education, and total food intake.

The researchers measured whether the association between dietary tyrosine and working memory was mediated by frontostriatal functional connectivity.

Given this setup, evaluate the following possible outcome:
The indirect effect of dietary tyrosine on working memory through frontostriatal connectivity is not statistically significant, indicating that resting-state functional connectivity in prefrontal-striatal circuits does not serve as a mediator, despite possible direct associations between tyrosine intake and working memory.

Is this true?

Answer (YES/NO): NO